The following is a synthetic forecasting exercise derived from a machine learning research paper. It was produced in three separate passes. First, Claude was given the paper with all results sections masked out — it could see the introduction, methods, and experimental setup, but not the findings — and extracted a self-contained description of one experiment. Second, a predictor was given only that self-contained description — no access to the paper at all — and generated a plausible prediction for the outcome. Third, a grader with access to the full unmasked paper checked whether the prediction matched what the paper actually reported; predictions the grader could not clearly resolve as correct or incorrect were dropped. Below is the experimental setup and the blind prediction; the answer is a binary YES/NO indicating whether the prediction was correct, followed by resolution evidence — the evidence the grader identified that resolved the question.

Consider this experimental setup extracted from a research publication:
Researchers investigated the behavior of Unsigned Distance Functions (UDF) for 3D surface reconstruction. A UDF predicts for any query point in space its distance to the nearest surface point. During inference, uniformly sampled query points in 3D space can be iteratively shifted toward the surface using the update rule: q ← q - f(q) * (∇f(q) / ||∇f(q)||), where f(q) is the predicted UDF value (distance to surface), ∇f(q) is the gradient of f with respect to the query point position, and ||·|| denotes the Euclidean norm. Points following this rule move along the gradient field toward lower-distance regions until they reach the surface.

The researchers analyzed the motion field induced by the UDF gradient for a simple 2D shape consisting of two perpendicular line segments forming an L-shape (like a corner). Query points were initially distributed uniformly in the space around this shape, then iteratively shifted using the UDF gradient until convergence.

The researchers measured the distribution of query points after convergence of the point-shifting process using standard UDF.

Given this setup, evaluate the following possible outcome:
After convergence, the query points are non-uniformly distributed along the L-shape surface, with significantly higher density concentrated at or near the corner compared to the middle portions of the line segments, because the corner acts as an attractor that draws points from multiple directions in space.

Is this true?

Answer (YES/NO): YES